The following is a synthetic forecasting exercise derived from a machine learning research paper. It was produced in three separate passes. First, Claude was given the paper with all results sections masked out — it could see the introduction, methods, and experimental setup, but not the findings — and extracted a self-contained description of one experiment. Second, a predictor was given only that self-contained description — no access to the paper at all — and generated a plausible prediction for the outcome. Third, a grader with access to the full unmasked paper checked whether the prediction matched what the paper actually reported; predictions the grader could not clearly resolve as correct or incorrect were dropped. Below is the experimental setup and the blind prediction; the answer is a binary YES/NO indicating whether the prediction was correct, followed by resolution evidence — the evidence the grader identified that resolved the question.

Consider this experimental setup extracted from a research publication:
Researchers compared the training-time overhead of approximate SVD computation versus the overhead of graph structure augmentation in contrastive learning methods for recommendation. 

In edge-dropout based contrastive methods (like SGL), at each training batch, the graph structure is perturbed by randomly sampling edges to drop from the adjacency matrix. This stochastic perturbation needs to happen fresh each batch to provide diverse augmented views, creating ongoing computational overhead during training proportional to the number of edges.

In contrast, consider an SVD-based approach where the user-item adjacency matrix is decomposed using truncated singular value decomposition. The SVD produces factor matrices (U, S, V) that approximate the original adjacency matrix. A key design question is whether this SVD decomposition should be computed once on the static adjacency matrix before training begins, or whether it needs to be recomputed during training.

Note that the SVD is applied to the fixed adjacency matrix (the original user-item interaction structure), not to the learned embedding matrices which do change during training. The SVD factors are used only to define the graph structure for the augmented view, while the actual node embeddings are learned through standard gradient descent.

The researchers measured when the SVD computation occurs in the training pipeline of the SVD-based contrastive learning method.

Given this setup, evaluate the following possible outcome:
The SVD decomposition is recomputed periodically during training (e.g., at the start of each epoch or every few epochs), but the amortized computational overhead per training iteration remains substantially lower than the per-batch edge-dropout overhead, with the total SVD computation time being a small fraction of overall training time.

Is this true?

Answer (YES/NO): NO